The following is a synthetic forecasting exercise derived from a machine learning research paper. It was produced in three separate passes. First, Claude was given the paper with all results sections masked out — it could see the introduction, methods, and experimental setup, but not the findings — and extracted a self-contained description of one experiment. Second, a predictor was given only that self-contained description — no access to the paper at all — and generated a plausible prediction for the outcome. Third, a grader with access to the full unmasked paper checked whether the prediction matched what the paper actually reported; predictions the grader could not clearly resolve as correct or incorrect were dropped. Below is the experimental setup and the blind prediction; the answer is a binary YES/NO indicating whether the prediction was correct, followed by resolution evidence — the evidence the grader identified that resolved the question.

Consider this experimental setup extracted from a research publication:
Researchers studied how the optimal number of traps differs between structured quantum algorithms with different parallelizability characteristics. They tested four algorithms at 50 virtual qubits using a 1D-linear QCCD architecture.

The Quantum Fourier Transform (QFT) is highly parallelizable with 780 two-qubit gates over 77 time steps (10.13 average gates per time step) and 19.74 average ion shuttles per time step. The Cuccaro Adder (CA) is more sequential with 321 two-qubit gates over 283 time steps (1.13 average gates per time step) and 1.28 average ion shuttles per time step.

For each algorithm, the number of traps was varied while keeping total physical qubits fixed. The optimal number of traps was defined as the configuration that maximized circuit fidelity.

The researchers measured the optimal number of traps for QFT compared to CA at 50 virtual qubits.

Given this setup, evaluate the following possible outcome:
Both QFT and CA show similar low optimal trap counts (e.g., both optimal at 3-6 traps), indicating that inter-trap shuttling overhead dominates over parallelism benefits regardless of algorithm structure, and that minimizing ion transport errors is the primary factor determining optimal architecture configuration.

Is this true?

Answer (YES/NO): NO